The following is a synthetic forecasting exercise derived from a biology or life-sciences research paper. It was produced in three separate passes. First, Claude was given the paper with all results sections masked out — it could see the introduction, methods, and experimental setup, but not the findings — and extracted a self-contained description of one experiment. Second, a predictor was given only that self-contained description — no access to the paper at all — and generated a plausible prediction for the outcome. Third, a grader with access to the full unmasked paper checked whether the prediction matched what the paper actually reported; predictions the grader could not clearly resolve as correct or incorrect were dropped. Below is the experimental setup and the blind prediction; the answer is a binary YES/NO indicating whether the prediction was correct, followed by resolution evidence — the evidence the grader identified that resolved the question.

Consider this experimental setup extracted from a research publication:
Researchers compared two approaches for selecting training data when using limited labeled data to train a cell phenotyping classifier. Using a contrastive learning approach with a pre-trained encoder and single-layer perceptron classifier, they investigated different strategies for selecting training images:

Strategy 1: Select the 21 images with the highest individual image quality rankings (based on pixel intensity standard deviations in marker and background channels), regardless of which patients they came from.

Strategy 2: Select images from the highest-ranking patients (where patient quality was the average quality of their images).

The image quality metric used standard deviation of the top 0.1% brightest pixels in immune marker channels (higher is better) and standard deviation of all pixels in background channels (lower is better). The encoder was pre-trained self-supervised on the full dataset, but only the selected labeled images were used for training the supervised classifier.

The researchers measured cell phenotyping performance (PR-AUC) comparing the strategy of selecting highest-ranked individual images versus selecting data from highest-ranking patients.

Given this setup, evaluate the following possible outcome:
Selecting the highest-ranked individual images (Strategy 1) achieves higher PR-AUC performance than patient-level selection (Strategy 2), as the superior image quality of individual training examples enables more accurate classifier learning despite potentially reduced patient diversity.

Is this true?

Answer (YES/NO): YES